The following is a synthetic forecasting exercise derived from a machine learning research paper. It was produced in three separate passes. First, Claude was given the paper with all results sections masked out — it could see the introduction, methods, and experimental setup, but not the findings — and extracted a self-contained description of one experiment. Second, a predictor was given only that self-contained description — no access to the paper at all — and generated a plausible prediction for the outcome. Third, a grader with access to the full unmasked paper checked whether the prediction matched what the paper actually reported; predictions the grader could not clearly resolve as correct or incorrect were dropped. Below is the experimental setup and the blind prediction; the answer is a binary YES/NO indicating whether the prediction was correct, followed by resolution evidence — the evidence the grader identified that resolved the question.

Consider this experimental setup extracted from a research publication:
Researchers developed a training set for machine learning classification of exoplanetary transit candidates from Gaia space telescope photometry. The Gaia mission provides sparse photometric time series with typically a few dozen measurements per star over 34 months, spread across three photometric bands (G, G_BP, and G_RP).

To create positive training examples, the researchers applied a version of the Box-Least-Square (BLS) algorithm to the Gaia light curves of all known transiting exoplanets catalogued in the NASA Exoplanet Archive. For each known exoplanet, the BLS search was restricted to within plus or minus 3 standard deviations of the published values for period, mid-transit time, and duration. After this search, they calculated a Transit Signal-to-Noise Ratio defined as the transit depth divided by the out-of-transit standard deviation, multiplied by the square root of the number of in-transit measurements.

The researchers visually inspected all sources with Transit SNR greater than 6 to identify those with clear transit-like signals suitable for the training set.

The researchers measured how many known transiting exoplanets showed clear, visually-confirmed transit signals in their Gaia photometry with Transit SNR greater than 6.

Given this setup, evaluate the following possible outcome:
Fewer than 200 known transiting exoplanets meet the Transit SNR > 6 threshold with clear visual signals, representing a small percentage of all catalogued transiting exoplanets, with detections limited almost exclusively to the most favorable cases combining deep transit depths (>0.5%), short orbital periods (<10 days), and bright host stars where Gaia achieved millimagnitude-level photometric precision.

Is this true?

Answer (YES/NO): NO